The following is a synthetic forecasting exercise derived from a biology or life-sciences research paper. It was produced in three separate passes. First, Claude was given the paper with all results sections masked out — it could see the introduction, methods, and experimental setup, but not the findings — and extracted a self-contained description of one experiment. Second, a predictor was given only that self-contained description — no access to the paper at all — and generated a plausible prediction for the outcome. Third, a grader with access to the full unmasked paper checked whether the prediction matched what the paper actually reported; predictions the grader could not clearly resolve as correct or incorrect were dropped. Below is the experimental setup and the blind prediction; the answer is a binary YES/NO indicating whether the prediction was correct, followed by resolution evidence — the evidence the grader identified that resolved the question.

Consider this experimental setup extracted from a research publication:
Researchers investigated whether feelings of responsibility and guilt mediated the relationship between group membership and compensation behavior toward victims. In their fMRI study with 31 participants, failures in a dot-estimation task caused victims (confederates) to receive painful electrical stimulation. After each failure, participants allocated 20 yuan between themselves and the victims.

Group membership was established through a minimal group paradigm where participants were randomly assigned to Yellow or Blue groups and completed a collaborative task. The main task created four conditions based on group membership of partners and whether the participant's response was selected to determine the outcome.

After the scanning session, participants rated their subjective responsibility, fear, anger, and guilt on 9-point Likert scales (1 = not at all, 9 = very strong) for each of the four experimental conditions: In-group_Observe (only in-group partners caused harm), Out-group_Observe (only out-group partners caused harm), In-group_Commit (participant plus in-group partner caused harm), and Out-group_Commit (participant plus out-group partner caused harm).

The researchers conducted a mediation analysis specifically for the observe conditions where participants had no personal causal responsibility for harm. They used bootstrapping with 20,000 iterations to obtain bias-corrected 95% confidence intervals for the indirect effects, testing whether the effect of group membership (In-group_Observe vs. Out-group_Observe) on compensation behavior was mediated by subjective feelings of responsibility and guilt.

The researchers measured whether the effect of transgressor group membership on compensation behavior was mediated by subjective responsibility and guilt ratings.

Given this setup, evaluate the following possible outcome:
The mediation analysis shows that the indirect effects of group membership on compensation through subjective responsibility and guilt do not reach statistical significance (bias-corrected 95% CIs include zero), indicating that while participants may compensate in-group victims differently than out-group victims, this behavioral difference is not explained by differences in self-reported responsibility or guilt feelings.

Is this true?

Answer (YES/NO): NO